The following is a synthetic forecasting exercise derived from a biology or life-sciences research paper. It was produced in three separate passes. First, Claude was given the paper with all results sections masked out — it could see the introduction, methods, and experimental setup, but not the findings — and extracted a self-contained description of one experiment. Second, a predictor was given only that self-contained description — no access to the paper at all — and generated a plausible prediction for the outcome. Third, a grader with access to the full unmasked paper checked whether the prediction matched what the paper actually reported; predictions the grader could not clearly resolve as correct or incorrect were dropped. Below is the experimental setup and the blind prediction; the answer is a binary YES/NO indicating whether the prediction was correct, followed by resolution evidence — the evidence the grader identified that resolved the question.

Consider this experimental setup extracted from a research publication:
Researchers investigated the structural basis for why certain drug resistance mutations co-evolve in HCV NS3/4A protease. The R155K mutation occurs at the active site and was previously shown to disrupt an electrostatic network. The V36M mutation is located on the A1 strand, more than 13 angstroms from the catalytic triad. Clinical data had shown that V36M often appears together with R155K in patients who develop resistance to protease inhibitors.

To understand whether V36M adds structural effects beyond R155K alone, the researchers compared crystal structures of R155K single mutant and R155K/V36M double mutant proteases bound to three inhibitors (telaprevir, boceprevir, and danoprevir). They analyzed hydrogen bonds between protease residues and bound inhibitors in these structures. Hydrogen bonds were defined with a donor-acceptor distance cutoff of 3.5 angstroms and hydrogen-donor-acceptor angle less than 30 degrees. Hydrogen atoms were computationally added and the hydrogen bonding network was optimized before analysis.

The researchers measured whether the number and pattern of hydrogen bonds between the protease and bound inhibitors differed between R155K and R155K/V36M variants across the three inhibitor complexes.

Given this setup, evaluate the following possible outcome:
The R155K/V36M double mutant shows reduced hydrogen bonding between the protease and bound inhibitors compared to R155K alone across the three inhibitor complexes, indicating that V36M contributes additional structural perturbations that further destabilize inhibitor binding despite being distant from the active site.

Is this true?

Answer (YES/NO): NO